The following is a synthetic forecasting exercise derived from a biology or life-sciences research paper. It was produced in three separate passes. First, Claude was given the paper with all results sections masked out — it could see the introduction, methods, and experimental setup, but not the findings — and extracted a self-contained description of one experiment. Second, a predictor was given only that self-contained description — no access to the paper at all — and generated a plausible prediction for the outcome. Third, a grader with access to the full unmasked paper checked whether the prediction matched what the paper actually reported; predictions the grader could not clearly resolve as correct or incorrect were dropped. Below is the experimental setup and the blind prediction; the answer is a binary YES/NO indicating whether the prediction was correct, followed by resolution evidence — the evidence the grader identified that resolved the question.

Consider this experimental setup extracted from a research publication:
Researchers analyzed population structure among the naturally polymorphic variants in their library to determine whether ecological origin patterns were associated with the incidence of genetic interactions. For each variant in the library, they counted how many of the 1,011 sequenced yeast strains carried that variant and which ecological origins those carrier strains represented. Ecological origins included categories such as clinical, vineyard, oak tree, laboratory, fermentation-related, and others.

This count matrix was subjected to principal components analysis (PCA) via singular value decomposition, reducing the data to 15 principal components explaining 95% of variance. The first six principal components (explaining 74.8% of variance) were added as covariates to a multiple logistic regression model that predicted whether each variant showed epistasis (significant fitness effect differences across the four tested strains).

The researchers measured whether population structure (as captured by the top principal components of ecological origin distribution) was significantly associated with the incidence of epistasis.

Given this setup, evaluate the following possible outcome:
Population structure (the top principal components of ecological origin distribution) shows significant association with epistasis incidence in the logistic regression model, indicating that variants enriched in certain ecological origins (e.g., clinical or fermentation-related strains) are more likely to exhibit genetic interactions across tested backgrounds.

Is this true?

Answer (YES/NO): NO